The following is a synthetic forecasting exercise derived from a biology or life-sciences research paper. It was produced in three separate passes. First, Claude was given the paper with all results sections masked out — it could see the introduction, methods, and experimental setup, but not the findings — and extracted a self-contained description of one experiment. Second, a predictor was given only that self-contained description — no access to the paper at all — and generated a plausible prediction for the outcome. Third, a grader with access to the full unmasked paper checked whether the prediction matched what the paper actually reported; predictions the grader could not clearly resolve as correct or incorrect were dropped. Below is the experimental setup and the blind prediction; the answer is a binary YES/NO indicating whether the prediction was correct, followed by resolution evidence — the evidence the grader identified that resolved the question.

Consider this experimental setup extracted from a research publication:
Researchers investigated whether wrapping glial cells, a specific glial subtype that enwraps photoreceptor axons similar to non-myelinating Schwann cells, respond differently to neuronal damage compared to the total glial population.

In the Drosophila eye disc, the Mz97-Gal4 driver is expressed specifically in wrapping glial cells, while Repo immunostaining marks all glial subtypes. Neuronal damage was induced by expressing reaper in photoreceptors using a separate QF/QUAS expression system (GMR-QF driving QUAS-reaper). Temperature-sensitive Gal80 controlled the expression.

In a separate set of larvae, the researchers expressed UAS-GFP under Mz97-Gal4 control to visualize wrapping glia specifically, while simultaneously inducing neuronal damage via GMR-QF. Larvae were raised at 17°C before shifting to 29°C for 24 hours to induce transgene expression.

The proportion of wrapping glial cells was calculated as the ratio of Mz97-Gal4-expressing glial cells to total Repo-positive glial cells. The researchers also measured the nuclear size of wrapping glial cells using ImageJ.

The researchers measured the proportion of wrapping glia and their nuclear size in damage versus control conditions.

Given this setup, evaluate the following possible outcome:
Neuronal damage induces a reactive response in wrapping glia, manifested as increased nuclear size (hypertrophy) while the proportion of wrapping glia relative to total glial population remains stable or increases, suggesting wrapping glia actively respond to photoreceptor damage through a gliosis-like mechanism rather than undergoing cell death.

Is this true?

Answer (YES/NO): NO